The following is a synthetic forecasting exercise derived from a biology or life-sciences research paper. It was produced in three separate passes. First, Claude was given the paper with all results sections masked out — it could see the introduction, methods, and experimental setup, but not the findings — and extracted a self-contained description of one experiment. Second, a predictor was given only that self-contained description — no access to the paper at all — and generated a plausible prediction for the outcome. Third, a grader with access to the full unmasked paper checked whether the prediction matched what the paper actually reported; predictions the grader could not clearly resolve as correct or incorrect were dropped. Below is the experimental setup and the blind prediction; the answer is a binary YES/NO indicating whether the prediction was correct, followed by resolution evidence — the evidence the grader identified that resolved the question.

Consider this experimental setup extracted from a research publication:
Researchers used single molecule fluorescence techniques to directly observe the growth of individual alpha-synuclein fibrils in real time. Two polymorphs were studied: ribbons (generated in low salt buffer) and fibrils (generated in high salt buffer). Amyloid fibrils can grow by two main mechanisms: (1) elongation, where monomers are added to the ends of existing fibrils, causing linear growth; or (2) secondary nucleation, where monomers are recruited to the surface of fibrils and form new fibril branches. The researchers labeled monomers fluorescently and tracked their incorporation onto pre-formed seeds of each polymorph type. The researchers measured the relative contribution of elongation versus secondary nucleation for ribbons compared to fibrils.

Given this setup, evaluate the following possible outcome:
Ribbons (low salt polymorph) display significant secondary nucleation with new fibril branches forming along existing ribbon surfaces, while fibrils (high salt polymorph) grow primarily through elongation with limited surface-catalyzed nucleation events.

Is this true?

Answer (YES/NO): NO